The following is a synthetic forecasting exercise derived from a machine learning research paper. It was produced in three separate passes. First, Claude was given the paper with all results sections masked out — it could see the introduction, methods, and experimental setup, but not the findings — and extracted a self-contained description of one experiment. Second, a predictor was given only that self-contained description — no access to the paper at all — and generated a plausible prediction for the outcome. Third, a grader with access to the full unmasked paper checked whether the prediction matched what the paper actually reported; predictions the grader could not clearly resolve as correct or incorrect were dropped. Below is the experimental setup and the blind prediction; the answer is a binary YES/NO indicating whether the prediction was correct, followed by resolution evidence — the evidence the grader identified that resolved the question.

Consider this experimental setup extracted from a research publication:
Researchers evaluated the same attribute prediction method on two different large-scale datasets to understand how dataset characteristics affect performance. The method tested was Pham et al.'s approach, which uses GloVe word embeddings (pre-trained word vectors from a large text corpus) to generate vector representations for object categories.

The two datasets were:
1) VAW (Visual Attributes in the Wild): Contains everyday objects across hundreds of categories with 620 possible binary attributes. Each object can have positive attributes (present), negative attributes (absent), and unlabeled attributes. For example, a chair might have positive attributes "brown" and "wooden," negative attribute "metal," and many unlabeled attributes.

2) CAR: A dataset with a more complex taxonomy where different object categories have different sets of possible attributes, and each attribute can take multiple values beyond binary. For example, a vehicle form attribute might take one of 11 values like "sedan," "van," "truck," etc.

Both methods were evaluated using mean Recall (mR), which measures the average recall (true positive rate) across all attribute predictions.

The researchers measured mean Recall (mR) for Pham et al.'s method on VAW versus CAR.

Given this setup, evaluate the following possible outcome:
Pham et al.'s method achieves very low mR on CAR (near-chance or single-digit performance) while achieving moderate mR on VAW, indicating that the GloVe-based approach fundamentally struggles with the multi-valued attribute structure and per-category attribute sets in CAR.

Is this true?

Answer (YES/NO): NO